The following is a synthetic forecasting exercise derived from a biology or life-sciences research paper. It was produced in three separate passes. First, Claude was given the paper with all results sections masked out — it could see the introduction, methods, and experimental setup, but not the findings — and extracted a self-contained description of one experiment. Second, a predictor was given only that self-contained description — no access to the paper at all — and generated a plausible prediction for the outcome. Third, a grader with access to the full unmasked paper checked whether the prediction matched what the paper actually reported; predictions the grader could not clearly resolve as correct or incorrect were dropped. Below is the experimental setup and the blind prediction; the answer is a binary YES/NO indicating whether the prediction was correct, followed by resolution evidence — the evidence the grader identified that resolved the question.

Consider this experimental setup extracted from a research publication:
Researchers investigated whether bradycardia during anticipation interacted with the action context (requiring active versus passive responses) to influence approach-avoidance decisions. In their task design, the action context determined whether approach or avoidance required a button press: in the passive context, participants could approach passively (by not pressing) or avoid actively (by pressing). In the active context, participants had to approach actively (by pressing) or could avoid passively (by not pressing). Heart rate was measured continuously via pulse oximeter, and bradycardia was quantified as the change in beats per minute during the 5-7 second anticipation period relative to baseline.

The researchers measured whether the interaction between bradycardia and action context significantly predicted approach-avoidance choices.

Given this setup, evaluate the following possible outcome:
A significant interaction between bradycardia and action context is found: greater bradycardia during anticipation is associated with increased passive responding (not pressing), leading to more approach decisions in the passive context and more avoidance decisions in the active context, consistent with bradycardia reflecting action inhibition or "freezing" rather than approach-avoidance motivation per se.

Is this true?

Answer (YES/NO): NO